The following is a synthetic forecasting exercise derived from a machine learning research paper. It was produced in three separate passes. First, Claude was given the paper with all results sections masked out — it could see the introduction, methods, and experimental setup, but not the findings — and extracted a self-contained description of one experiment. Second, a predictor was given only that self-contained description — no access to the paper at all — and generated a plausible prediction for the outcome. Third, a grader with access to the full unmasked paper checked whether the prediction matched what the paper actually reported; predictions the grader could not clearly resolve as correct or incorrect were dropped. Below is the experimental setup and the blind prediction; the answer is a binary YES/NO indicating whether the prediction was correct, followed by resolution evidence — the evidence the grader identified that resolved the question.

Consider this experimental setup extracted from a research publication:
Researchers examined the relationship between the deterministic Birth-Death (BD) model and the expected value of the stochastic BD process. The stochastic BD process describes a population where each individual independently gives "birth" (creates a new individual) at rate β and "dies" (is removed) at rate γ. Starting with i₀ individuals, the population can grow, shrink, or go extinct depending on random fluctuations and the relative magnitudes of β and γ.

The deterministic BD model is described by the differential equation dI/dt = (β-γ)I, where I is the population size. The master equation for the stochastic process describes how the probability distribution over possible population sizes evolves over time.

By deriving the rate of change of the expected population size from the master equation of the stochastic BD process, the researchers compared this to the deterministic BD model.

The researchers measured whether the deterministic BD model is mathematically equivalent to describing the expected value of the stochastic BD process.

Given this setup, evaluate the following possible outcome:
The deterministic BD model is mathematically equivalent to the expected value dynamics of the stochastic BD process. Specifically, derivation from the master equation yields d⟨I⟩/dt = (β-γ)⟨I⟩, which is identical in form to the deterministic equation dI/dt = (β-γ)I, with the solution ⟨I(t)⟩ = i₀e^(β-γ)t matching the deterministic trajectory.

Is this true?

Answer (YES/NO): YES